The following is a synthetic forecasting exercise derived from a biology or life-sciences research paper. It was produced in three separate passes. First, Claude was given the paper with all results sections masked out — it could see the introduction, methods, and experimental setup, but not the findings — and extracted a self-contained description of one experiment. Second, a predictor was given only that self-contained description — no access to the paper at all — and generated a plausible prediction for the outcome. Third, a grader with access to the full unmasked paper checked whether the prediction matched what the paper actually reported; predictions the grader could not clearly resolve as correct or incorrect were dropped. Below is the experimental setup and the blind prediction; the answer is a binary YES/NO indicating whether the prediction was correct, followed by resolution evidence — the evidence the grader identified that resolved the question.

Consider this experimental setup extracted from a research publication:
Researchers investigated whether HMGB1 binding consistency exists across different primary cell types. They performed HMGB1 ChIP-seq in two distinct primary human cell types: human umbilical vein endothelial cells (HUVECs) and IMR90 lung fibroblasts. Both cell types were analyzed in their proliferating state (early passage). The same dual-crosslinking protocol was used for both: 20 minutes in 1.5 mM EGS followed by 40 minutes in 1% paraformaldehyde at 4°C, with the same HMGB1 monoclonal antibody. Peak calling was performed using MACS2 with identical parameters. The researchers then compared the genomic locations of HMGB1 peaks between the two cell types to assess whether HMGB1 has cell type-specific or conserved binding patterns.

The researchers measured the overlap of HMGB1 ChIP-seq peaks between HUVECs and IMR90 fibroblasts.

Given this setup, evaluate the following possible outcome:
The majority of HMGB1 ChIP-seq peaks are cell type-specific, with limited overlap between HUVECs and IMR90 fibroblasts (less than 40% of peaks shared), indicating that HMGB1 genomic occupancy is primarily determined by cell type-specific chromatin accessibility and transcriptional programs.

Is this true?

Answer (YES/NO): YES